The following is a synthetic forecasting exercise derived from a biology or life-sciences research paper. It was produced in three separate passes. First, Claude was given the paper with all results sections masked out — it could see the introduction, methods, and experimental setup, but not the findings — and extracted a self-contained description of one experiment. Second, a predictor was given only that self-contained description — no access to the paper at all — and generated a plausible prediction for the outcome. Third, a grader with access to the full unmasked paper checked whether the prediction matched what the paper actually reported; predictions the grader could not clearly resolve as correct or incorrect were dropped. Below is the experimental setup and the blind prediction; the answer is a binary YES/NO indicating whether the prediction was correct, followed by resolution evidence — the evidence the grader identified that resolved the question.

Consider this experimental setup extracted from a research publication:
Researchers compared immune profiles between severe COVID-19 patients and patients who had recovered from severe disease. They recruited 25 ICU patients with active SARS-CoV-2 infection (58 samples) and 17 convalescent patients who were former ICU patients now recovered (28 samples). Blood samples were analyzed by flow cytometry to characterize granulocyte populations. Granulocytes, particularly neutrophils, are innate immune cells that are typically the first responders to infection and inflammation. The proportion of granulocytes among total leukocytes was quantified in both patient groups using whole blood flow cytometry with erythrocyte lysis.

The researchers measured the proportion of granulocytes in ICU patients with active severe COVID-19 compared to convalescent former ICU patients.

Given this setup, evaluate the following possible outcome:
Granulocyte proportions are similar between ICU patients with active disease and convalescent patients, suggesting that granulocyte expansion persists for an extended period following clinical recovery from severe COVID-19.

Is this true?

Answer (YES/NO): NO